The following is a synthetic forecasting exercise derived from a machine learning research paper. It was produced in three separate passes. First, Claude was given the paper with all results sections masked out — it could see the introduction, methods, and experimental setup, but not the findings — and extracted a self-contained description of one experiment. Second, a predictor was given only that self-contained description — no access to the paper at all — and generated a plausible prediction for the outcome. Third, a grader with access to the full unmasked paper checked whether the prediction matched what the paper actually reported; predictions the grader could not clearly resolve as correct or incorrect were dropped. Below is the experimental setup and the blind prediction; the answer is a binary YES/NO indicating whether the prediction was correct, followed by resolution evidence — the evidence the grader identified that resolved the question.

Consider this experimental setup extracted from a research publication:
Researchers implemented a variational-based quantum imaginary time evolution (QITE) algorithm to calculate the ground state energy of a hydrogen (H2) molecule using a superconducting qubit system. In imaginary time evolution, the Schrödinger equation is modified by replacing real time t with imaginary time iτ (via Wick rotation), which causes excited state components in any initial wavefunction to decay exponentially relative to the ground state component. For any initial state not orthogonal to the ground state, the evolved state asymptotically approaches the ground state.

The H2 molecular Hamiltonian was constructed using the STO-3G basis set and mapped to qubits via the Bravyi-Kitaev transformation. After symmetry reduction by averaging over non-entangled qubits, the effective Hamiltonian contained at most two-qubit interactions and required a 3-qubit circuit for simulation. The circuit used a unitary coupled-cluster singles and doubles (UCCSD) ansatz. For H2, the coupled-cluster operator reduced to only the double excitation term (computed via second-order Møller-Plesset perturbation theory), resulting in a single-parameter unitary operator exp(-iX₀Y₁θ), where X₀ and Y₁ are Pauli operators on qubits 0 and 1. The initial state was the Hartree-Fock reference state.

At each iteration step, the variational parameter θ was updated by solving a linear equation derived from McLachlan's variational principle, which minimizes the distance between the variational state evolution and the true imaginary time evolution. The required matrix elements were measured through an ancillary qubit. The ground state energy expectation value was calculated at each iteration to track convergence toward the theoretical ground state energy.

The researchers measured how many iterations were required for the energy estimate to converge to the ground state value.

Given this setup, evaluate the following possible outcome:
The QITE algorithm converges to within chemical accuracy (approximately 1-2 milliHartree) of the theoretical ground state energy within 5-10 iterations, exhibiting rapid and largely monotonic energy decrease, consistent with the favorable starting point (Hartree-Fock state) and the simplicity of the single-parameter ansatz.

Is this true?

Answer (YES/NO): NO